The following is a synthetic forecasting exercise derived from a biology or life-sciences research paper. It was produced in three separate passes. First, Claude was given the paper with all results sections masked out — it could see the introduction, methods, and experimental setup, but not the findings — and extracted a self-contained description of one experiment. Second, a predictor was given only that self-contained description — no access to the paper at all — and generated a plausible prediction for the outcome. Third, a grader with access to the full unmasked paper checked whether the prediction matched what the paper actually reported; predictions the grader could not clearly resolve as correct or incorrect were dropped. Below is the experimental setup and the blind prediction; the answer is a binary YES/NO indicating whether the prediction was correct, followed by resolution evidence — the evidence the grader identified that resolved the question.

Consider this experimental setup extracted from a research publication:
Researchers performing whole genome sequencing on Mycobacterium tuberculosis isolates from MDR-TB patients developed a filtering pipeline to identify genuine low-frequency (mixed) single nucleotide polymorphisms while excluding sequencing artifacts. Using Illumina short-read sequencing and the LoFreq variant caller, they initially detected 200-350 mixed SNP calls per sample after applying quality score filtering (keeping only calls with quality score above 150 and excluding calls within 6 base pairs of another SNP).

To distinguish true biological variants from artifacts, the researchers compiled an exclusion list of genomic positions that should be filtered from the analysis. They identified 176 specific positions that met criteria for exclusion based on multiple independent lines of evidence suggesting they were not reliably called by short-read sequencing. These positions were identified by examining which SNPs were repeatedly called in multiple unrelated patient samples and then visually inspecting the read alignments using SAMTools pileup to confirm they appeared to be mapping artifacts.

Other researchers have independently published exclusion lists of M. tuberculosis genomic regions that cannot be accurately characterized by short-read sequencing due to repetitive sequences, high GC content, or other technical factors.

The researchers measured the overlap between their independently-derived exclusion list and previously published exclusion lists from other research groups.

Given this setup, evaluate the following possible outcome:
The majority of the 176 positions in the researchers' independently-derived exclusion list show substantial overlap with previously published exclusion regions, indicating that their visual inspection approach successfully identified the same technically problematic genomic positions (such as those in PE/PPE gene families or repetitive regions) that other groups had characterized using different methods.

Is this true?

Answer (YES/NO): YES